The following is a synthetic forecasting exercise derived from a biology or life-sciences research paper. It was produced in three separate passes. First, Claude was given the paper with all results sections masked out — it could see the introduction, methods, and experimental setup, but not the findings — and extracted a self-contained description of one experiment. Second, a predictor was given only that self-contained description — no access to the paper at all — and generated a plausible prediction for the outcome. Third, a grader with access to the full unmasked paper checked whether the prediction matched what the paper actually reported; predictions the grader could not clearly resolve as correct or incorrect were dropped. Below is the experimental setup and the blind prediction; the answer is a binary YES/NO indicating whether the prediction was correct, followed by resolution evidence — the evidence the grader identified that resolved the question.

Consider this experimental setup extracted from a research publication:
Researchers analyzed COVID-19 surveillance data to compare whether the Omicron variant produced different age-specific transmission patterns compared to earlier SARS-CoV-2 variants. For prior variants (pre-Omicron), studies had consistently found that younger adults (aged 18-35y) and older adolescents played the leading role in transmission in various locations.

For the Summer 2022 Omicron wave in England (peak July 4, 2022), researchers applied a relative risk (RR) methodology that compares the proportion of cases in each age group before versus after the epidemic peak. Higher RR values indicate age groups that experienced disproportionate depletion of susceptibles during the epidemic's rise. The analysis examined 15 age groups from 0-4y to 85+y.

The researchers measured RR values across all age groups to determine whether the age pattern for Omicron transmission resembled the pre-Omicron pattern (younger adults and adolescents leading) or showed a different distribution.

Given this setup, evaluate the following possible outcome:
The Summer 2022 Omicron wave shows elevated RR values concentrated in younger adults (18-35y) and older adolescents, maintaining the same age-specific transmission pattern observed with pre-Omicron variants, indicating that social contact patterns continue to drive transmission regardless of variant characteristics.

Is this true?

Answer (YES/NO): NO